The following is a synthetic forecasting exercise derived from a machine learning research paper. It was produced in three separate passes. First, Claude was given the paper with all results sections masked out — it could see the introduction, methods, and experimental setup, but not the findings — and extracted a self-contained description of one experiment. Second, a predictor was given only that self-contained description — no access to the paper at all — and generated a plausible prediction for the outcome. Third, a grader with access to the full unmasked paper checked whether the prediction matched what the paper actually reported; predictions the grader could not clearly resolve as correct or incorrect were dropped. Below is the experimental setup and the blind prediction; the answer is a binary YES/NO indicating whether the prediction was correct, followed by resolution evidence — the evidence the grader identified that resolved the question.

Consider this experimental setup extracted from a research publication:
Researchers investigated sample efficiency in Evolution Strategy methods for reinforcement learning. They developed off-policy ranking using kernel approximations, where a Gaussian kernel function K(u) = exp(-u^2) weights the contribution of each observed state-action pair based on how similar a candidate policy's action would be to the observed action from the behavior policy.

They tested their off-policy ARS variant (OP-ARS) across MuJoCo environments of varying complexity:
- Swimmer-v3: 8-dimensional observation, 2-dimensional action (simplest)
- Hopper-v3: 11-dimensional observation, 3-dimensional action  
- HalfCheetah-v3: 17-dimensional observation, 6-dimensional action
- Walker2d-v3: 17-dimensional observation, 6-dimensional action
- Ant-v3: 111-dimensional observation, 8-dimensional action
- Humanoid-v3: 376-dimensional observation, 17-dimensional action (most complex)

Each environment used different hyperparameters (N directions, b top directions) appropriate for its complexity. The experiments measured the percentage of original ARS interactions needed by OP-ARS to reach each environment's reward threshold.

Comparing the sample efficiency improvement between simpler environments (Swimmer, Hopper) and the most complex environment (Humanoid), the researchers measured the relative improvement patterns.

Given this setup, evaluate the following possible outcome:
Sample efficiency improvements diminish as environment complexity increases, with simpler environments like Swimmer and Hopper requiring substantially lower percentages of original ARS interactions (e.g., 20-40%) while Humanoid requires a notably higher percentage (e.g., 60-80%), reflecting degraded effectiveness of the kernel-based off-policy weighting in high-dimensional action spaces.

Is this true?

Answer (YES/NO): NO